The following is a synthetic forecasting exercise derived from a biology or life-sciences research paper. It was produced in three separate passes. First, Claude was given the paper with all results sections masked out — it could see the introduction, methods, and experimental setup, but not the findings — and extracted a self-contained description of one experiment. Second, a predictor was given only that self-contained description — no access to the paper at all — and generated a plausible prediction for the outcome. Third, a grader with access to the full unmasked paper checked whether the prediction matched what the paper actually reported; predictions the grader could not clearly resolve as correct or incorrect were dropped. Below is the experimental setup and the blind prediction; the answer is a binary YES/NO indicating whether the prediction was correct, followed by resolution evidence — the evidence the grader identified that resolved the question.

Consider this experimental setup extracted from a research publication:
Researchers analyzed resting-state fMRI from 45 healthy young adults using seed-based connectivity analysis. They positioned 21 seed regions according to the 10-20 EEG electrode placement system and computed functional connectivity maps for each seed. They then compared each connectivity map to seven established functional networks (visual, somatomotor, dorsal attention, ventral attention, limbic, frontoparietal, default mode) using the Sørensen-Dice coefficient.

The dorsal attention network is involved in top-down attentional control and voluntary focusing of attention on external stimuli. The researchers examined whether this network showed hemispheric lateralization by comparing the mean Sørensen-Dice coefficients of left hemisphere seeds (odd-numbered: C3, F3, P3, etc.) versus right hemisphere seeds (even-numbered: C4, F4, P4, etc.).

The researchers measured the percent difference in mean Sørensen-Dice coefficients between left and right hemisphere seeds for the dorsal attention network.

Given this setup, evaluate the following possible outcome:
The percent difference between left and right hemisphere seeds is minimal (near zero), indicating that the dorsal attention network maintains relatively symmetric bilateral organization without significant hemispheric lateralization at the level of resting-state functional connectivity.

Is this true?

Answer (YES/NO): YES